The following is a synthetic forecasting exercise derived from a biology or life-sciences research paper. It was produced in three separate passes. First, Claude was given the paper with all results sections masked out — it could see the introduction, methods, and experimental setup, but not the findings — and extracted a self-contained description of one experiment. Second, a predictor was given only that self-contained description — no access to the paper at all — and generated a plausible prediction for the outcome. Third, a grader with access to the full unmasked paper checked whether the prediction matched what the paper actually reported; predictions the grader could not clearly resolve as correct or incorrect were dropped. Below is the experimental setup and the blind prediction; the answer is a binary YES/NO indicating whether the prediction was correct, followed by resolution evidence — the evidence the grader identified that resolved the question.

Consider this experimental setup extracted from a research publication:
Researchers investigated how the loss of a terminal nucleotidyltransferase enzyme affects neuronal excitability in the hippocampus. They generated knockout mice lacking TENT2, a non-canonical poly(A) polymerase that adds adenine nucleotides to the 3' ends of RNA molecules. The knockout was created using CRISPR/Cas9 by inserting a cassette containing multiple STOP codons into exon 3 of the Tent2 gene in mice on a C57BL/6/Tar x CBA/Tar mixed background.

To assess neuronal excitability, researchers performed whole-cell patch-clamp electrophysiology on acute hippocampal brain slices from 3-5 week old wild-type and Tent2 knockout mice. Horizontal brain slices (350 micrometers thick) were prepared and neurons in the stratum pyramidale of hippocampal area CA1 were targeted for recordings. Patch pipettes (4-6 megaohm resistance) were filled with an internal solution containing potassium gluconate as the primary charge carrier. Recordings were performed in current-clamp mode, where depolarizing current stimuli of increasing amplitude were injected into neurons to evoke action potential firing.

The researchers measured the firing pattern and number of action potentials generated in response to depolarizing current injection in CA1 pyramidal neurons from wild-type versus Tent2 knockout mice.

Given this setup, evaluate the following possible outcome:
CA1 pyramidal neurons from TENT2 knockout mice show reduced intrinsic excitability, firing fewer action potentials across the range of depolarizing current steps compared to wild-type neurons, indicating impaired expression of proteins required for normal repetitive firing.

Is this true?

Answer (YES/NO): NO